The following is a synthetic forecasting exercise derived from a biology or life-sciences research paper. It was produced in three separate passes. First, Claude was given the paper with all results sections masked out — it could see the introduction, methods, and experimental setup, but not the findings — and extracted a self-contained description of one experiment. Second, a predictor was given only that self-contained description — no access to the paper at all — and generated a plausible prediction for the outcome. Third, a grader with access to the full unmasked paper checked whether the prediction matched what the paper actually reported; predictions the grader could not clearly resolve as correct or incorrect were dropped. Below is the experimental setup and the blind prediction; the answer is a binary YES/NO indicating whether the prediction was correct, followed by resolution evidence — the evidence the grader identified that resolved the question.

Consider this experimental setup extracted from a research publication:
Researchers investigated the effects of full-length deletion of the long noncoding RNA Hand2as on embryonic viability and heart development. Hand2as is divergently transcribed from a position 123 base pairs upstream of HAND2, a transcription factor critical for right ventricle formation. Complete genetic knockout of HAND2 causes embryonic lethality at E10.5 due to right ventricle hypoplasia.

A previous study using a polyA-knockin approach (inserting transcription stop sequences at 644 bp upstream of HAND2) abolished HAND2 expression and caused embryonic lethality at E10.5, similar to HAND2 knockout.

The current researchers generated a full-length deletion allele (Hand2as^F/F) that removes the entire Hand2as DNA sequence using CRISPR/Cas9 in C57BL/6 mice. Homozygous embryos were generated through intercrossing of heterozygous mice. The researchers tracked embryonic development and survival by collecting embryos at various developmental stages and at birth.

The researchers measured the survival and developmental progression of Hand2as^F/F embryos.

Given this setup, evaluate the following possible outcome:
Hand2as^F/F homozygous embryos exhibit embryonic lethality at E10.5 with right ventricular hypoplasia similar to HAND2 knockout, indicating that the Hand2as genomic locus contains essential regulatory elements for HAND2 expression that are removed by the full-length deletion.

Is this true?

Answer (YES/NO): NO